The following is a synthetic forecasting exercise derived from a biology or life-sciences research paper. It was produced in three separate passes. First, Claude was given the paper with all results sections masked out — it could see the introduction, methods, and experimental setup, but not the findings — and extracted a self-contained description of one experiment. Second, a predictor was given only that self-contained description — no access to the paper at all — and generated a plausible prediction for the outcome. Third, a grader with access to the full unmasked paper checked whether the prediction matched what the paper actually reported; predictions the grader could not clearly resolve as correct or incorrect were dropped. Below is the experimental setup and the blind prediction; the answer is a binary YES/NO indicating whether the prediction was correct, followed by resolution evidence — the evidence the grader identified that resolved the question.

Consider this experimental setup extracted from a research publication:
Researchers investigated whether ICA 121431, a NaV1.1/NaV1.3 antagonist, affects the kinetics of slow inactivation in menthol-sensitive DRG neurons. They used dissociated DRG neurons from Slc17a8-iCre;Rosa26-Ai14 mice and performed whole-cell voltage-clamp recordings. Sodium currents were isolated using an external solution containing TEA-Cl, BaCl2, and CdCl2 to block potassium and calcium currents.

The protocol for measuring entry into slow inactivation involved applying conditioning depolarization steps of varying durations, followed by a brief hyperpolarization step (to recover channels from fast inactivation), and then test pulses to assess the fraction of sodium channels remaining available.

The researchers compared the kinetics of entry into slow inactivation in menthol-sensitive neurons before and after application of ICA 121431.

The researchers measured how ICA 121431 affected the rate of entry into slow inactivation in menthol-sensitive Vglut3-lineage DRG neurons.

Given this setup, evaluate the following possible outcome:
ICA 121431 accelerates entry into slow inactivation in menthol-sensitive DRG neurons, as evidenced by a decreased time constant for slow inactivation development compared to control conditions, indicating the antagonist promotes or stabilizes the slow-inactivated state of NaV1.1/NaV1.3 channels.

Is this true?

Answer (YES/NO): NO